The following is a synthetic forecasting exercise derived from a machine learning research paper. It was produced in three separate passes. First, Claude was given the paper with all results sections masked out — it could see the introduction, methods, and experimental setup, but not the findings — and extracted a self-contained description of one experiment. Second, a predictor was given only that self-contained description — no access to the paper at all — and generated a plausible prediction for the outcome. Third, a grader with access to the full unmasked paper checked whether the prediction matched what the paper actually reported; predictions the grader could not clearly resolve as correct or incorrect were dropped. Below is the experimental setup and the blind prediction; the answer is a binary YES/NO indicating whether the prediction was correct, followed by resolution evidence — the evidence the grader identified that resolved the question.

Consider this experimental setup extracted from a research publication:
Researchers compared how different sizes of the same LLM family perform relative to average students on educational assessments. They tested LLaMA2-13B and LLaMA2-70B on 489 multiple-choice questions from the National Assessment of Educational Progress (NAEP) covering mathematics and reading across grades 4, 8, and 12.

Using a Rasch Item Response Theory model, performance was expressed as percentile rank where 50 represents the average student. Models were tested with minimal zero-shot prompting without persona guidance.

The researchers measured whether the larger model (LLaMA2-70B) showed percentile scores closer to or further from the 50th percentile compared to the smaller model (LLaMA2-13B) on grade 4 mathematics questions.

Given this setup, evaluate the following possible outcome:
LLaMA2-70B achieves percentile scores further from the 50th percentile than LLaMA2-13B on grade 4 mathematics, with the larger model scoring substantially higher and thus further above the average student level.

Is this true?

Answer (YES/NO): YES